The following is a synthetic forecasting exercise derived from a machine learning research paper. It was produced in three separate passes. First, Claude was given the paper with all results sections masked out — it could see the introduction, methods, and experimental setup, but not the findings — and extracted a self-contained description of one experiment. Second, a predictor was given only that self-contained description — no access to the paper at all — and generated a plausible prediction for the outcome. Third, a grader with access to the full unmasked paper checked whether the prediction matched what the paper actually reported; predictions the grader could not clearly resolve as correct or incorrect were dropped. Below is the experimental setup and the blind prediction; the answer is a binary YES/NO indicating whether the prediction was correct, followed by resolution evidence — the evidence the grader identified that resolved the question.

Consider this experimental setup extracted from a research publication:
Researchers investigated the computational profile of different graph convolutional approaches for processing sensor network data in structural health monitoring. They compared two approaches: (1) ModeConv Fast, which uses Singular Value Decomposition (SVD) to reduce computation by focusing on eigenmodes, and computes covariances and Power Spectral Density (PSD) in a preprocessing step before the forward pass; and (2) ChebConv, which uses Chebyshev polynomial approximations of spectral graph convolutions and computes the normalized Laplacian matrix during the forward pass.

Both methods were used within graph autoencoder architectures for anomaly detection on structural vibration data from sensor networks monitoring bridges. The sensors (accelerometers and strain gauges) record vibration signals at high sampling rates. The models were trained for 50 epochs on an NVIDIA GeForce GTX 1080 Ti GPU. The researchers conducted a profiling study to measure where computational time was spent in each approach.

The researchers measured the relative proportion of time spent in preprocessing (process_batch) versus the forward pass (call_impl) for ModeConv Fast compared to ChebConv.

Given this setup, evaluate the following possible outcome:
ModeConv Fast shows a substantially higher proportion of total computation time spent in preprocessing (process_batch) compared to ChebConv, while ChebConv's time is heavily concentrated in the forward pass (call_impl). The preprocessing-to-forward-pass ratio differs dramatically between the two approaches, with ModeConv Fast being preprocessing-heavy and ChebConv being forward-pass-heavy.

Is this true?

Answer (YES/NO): YES